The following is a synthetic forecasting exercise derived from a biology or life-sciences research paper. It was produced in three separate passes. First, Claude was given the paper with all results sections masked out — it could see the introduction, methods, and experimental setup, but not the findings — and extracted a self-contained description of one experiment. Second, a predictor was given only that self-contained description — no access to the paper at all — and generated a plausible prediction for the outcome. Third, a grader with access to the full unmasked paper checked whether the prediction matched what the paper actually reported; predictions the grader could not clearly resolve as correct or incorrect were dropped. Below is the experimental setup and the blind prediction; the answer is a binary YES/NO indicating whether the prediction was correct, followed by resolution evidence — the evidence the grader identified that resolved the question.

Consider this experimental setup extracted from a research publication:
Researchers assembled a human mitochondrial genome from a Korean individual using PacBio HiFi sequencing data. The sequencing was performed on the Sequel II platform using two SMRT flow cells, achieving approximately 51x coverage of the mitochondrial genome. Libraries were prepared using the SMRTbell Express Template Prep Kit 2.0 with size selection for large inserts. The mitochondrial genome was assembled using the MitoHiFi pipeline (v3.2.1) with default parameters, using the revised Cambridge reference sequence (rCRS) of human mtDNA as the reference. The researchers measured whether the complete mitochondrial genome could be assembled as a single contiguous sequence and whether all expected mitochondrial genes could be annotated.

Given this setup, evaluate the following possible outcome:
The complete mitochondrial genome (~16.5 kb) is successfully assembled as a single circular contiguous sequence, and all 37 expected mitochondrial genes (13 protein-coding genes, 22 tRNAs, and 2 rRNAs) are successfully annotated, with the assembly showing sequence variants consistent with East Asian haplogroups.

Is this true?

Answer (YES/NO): NO